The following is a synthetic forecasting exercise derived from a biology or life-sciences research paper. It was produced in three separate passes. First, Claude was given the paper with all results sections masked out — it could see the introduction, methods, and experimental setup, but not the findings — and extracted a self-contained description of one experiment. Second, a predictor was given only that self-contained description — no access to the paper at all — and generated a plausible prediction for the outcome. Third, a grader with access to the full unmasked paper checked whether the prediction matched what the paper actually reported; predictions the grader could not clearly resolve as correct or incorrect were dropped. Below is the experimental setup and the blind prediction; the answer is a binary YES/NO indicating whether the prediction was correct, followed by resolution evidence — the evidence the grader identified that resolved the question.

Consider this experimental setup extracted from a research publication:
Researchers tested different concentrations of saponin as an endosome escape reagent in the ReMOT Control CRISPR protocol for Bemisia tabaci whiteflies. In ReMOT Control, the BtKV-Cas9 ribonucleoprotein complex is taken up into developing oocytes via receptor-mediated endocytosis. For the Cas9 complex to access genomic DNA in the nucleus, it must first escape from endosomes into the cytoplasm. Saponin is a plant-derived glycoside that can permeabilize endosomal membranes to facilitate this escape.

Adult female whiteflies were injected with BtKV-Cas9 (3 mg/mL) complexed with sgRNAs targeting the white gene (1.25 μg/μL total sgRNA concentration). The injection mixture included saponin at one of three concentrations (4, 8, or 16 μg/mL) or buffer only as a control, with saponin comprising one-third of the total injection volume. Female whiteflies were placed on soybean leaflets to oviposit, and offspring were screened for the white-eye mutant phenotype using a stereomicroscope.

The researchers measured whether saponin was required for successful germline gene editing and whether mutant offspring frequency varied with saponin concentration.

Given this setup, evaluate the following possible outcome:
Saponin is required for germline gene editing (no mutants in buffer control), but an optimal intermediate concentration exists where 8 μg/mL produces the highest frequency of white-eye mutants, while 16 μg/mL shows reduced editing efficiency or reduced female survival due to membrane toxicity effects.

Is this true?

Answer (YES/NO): NO